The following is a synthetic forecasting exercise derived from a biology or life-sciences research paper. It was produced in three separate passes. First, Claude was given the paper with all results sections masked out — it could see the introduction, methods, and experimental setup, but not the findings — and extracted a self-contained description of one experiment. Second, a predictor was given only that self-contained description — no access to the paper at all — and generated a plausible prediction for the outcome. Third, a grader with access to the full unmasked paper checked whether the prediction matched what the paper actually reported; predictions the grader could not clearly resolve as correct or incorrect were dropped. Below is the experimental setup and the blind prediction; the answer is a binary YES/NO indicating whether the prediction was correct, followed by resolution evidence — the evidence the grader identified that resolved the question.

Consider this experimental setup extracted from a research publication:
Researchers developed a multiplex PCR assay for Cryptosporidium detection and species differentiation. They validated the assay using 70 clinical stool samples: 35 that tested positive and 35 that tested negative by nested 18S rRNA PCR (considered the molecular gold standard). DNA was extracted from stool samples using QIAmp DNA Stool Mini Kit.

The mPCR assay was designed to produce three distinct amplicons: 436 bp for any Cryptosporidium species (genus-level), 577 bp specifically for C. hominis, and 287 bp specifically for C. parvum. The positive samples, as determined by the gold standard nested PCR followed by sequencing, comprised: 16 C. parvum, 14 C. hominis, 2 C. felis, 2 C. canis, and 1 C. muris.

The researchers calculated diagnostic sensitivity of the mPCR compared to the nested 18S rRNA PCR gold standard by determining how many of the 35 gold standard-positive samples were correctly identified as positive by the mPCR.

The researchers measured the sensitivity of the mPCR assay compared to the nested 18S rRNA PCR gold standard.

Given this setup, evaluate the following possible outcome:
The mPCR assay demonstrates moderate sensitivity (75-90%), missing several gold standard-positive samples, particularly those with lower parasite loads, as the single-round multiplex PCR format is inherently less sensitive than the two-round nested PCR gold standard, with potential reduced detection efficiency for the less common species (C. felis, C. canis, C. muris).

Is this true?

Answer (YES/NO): NO